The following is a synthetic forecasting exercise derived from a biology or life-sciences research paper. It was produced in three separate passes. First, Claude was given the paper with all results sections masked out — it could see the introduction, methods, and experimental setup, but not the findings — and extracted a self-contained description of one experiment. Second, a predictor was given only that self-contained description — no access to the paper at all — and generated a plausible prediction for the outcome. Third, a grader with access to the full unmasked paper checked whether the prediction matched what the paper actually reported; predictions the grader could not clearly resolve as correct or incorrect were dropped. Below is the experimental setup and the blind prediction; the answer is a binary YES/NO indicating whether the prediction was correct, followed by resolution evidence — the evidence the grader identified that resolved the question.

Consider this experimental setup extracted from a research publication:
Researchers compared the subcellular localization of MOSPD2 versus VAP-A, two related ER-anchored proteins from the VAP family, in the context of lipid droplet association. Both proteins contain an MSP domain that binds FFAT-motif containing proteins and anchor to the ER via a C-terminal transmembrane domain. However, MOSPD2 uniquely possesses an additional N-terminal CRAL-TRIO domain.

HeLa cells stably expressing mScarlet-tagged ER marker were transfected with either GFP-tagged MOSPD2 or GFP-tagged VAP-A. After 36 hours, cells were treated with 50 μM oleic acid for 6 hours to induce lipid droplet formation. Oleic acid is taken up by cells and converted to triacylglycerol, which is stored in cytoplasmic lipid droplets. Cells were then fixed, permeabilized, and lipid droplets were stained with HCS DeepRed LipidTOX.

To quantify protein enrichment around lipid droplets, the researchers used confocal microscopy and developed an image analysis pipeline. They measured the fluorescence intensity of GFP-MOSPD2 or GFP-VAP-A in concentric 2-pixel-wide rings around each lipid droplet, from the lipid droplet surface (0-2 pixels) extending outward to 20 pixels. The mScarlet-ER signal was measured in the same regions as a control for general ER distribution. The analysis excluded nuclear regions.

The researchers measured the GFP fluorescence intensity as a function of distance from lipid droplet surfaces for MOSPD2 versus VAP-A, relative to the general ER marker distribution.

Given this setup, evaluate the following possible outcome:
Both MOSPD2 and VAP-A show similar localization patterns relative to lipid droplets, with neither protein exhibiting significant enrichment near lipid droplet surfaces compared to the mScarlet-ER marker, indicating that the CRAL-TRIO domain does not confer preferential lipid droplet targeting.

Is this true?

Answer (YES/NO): NO